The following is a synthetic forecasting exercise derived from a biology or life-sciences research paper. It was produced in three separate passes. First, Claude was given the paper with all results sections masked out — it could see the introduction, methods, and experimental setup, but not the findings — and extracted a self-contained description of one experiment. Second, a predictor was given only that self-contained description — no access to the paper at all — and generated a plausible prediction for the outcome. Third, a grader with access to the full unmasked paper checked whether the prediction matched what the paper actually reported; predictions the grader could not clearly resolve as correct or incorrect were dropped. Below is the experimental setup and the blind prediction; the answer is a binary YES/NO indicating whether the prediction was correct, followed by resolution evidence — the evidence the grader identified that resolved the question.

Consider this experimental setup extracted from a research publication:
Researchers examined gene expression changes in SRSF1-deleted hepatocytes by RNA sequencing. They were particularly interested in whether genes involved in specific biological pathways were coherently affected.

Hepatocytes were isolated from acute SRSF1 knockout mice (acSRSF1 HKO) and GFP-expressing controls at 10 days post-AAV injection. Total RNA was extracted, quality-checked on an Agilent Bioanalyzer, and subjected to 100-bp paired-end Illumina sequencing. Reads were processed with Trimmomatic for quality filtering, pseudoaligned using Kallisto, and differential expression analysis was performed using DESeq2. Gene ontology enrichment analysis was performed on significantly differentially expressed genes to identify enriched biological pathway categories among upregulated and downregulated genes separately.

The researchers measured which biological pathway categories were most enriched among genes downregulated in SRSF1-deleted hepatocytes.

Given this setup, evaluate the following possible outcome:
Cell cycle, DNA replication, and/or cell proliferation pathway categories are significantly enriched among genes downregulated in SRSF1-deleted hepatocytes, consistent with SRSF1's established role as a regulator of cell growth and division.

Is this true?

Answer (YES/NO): NO